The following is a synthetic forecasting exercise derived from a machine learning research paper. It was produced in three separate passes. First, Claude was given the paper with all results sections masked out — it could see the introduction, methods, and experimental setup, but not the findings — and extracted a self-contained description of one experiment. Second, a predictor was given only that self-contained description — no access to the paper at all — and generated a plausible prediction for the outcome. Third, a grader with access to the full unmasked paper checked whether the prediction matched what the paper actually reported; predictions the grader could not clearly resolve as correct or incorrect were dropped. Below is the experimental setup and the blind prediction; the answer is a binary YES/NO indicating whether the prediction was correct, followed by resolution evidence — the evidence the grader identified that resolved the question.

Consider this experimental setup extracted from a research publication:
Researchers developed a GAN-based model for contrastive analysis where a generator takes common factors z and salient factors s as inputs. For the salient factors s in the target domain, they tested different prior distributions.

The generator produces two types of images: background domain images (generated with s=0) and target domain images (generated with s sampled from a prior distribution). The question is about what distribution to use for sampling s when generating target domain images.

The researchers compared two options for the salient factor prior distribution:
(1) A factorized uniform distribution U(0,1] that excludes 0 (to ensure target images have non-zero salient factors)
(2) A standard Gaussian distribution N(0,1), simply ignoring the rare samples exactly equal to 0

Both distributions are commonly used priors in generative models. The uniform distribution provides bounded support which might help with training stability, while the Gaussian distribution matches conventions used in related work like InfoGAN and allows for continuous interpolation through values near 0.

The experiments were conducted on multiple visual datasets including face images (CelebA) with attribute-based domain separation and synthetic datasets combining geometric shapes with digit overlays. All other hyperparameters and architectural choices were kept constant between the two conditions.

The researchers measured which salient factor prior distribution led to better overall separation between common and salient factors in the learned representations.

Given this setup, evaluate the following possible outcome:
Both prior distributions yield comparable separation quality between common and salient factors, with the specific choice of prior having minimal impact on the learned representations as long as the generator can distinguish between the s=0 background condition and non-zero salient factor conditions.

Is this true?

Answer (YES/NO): YES